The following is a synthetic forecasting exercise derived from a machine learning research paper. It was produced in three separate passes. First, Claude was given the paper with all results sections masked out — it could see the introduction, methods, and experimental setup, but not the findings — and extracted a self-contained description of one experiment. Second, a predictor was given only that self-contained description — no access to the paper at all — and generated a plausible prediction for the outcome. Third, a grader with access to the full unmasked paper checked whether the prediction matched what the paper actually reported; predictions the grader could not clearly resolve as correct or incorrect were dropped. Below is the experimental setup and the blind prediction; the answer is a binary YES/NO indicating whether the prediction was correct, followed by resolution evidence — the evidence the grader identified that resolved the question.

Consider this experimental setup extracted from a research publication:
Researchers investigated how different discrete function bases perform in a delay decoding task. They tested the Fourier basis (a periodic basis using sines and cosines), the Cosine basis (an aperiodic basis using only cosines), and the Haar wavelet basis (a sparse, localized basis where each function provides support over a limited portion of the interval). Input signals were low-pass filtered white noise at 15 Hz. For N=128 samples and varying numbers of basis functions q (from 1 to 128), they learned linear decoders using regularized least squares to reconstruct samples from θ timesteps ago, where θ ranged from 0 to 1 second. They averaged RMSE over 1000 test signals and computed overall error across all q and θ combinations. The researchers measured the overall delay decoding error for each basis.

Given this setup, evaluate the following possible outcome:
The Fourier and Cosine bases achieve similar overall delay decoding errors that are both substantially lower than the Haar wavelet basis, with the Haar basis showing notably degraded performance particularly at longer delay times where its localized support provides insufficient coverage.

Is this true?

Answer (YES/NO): NO